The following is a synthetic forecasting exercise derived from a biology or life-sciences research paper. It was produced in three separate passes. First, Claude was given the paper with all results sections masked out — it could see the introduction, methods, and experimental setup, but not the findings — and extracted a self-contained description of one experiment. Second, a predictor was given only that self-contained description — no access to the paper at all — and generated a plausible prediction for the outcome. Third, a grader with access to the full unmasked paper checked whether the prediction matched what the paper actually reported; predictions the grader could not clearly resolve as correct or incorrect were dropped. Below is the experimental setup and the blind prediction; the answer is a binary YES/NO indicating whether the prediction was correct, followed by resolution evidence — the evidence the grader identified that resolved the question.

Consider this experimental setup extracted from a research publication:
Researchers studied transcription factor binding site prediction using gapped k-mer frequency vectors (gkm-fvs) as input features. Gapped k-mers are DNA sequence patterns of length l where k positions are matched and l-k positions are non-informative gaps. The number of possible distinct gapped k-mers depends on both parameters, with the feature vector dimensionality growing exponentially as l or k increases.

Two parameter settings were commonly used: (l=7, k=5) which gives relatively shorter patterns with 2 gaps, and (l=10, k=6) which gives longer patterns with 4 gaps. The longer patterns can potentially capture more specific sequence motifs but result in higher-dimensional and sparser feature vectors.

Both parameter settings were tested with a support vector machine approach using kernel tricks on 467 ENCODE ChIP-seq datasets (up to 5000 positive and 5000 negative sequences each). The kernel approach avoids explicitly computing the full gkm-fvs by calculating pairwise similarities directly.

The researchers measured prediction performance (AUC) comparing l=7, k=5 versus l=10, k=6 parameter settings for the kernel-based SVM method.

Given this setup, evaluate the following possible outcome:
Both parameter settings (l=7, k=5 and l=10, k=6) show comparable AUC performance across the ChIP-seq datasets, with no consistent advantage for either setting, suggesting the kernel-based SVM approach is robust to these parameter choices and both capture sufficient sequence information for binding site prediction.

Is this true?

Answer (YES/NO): NO